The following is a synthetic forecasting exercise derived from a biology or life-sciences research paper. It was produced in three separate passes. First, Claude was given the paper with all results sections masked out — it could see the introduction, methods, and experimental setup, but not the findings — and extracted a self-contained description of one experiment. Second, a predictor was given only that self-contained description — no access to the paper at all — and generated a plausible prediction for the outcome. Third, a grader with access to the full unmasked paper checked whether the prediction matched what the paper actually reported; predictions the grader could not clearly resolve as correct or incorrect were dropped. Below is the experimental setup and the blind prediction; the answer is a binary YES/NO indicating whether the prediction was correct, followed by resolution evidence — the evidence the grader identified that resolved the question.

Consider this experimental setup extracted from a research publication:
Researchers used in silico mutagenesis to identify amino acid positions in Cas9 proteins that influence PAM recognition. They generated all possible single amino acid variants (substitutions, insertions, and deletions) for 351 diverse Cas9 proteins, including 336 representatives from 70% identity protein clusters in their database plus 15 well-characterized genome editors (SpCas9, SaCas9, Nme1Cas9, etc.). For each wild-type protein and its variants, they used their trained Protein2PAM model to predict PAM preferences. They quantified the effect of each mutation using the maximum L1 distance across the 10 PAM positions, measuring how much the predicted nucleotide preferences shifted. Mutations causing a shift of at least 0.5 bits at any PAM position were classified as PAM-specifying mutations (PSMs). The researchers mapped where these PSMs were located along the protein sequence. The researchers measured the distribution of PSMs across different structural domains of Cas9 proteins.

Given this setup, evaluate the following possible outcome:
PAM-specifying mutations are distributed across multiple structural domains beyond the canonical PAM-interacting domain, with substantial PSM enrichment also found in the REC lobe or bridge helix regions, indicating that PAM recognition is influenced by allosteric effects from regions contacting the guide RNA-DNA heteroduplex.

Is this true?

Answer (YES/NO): NO